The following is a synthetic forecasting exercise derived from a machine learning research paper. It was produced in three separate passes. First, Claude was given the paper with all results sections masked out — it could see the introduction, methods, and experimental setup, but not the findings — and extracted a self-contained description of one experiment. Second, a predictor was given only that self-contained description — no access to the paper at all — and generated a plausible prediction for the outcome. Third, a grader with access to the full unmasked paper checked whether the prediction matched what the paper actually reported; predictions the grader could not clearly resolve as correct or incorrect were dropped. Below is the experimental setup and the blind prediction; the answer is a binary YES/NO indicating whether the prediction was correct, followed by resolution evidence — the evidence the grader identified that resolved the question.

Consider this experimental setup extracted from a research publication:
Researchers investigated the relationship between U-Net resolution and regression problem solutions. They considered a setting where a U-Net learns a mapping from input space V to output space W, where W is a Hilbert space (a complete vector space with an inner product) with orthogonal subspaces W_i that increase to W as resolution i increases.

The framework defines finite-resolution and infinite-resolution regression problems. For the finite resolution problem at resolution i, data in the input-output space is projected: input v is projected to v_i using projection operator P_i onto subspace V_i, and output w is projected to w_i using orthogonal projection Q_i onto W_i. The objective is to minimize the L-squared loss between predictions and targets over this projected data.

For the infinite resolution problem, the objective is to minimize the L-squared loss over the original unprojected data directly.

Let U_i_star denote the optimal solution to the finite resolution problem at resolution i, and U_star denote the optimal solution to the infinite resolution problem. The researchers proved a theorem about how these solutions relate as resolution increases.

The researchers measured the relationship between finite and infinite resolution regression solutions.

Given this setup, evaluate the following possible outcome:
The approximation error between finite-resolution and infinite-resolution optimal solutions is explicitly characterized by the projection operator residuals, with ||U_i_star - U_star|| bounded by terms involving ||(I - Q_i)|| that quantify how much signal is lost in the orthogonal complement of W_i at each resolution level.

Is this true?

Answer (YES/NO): NO